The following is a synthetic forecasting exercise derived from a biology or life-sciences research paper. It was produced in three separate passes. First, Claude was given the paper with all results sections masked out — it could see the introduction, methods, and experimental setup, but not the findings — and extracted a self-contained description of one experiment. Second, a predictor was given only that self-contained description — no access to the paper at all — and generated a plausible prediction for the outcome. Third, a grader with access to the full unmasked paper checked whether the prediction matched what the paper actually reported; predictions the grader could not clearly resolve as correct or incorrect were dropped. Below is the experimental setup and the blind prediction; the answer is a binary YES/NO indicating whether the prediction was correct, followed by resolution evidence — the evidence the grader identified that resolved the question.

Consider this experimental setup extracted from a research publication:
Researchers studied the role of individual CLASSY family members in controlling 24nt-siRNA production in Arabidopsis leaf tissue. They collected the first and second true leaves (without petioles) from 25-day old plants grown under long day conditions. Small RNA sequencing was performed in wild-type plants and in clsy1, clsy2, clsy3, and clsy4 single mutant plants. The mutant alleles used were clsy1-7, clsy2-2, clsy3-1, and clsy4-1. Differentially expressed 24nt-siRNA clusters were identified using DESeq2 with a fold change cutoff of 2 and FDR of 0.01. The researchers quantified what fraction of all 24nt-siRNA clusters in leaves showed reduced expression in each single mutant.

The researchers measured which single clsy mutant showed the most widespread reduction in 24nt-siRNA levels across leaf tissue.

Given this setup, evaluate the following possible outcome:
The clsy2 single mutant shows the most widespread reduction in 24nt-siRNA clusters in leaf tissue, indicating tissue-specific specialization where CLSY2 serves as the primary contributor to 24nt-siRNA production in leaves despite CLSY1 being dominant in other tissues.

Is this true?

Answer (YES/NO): NO